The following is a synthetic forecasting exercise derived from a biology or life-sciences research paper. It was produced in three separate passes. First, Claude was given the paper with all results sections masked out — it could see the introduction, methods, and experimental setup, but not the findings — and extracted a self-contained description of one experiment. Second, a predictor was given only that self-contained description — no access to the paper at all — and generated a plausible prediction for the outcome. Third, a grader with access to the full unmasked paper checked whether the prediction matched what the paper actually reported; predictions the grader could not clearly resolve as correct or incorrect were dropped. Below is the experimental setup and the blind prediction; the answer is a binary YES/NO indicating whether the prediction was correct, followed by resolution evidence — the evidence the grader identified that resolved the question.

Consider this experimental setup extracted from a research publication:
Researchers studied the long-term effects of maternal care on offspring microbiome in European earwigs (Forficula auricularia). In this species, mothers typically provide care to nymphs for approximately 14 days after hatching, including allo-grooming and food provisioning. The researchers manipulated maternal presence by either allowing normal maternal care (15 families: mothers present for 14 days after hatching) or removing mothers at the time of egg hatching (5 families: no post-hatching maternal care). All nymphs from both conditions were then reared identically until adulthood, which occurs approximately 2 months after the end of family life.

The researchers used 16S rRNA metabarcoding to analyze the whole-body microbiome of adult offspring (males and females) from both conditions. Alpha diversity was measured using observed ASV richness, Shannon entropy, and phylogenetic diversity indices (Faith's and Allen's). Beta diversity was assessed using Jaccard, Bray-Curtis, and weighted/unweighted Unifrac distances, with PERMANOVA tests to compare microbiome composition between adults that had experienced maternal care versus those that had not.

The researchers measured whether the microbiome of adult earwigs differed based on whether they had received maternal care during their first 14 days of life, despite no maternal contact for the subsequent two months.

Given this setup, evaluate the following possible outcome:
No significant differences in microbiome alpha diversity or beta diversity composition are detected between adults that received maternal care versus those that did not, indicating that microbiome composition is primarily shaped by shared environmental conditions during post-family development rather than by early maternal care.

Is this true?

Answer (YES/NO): NO